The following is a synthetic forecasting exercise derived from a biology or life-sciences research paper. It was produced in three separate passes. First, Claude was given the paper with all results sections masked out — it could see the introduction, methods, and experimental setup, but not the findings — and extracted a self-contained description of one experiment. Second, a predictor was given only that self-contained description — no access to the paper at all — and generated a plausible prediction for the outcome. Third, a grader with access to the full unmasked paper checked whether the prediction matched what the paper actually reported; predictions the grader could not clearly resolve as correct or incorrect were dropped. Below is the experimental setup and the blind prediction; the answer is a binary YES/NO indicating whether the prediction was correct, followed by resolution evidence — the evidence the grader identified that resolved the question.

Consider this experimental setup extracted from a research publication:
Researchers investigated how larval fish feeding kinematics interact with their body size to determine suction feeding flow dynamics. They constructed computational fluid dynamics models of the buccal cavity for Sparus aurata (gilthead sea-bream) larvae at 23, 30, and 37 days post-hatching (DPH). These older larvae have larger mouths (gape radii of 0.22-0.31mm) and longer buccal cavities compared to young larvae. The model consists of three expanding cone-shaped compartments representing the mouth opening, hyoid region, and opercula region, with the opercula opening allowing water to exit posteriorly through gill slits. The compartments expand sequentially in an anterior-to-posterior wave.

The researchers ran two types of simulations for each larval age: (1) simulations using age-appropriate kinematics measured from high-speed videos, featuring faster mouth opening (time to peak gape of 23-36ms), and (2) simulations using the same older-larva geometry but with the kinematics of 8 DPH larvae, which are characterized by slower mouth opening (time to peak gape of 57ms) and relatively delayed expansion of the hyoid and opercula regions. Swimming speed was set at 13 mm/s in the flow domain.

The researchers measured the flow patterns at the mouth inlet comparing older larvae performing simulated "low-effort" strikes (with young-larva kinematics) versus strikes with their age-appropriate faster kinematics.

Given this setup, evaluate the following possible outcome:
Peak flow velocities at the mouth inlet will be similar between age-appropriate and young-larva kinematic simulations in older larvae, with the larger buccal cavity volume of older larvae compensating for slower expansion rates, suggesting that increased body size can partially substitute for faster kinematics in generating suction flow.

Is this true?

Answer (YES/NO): NO